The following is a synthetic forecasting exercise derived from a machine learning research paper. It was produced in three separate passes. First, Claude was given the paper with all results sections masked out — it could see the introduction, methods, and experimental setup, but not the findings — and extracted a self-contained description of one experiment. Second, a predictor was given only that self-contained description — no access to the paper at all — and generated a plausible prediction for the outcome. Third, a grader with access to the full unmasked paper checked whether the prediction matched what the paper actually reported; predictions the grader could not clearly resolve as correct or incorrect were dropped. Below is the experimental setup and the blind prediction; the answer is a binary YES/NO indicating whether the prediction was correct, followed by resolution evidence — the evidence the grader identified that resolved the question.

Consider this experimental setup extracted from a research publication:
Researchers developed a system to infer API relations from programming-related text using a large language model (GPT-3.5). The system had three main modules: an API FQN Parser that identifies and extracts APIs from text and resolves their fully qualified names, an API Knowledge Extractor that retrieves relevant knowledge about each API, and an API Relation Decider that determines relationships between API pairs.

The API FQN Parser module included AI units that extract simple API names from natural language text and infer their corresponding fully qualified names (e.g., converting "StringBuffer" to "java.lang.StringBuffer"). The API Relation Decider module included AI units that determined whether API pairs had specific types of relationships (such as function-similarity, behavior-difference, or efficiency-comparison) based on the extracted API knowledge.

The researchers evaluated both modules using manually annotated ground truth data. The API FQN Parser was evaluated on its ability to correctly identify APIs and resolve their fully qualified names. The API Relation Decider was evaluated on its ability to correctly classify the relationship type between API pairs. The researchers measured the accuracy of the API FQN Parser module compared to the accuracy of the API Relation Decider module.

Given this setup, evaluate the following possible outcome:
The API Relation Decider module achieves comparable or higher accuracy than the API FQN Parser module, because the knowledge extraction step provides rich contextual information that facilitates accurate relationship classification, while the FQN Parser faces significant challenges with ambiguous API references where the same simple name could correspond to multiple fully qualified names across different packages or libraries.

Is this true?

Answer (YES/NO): YES